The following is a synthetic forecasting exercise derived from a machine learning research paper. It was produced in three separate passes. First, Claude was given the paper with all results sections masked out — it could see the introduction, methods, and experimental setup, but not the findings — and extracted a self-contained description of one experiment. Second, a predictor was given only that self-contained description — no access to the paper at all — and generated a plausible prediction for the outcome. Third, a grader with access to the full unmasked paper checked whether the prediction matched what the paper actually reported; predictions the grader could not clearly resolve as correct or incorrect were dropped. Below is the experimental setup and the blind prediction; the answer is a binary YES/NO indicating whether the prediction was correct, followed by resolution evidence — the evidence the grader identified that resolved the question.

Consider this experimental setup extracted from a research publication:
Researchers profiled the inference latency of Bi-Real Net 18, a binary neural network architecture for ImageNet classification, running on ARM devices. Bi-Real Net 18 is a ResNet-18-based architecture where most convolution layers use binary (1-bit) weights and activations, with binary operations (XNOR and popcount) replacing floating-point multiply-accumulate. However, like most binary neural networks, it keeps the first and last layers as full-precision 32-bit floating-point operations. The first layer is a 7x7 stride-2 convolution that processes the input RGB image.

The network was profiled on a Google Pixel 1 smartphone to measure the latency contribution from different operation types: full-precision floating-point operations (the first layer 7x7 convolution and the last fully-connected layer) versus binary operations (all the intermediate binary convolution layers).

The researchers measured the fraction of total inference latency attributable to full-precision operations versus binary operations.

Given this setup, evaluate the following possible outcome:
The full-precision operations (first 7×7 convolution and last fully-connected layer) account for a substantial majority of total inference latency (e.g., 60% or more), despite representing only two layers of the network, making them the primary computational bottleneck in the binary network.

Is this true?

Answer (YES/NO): YES